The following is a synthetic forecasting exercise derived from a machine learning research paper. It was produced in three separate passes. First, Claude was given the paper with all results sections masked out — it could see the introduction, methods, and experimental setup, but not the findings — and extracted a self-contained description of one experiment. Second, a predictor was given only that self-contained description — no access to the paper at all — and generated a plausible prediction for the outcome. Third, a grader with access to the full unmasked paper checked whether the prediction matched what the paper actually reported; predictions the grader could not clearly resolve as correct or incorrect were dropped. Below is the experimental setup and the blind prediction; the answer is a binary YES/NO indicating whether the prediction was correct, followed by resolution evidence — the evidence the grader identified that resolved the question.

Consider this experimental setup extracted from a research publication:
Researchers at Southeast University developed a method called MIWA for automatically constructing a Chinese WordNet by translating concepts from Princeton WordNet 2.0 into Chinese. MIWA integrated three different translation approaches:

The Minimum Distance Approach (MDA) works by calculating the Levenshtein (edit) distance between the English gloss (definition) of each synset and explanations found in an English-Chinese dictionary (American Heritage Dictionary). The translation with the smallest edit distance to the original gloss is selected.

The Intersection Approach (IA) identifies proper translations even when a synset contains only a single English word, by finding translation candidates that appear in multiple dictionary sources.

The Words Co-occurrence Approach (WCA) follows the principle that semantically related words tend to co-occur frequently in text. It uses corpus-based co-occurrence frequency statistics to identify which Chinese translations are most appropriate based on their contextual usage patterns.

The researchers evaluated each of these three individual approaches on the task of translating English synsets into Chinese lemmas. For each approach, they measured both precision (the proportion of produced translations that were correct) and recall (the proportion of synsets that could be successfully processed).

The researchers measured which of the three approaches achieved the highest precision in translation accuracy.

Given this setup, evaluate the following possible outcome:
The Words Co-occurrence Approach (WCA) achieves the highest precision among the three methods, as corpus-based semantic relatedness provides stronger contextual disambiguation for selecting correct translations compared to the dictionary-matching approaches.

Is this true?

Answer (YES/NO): NO